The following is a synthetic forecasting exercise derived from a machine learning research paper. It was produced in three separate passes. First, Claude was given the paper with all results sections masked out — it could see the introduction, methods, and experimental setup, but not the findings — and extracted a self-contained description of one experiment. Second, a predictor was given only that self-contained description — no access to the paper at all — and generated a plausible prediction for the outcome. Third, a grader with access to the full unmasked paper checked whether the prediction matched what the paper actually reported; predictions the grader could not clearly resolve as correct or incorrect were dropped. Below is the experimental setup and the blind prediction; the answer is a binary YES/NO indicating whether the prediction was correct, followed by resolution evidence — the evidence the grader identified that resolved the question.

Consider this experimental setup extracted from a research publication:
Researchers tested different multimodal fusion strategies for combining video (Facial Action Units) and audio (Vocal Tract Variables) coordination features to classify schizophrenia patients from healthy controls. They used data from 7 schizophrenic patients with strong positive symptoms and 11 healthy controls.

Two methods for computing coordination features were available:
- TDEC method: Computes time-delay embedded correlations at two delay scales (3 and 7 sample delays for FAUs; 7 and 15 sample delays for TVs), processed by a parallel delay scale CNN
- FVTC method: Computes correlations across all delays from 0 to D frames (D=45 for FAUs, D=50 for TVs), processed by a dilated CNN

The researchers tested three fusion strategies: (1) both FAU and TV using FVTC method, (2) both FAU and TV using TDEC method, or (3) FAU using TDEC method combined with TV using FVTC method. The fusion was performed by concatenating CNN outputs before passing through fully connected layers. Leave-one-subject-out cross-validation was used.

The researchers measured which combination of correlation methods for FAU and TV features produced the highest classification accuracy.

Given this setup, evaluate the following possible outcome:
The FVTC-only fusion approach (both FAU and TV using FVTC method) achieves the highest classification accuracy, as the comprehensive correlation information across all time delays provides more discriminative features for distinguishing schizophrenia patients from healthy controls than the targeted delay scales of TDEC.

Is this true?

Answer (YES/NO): NO